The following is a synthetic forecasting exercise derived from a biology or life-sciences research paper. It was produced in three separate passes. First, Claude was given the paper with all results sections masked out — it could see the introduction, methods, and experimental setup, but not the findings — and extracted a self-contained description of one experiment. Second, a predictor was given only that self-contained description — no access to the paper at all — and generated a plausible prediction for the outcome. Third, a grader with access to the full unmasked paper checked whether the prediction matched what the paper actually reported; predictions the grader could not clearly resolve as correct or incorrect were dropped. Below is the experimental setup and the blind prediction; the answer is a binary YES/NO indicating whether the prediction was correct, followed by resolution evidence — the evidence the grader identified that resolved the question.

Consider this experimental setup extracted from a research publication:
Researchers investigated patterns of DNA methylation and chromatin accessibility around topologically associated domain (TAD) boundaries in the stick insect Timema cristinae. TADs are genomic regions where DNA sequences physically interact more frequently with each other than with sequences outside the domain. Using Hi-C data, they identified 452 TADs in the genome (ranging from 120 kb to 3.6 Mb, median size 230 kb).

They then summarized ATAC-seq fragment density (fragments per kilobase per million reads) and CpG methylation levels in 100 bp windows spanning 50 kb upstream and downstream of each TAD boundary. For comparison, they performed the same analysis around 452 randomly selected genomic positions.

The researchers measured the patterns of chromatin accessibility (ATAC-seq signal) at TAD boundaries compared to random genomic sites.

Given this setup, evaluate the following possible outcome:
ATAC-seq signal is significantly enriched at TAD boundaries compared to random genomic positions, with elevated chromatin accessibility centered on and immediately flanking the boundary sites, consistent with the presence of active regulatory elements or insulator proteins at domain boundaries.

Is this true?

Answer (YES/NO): NO